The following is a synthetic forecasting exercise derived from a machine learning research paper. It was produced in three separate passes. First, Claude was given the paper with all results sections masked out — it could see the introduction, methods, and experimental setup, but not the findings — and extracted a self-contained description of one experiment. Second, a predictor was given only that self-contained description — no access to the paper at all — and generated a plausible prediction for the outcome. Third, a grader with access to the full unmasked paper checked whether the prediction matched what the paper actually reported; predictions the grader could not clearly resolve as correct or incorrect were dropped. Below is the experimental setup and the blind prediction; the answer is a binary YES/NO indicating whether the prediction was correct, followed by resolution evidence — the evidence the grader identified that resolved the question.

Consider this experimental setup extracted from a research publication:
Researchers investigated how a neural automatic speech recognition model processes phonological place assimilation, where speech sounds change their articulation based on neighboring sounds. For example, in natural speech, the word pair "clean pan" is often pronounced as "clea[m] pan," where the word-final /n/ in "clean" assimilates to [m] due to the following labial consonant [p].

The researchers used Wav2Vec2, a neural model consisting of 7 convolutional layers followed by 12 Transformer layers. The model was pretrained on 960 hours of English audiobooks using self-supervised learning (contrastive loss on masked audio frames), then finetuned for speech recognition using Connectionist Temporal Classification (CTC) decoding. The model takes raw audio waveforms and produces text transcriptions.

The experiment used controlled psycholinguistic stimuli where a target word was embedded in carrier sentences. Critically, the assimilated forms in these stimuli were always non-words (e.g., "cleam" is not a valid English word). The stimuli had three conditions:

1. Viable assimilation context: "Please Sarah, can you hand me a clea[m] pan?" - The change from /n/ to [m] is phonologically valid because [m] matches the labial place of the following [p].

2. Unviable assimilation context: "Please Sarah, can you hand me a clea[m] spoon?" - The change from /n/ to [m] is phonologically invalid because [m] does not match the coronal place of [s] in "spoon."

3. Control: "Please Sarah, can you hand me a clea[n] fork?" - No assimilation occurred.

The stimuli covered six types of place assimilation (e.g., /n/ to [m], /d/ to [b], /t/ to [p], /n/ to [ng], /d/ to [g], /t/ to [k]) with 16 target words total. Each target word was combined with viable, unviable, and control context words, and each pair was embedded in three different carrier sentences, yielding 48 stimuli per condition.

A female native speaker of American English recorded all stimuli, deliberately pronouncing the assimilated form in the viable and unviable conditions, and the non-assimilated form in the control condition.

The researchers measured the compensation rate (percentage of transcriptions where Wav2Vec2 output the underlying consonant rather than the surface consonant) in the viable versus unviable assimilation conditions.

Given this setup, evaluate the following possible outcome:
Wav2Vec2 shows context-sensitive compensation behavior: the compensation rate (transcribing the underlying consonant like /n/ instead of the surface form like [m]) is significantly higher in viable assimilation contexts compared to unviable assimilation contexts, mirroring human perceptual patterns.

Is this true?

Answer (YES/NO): YES